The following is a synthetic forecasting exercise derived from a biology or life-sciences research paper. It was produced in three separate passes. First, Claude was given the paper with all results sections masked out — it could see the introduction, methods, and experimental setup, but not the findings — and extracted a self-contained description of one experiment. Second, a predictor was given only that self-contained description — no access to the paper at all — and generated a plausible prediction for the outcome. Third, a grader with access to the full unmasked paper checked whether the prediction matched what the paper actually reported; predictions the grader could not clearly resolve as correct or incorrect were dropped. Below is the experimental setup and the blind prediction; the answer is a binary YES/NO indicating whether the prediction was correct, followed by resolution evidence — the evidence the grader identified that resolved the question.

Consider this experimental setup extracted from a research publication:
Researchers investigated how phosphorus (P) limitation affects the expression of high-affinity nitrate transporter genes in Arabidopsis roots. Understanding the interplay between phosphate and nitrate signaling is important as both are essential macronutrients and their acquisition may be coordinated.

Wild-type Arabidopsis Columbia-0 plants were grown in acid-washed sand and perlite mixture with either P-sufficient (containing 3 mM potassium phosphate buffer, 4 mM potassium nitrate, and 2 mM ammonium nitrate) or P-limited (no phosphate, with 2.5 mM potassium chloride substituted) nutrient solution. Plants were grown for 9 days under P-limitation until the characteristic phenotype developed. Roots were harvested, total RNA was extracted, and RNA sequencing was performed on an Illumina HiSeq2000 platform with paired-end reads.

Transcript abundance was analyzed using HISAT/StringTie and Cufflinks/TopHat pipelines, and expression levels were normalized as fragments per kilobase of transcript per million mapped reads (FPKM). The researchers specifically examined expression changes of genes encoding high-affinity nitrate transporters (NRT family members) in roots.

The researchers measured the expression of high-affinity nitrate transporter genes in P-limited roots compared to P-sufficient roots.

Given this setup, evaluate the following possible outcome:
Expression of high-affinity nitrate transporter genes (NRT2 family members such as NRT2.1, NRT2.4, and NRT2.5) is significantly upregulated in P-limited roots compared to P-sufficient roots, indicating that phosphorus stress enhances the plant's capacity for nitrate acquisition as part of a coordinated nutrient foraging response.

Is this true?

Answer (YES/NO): NO